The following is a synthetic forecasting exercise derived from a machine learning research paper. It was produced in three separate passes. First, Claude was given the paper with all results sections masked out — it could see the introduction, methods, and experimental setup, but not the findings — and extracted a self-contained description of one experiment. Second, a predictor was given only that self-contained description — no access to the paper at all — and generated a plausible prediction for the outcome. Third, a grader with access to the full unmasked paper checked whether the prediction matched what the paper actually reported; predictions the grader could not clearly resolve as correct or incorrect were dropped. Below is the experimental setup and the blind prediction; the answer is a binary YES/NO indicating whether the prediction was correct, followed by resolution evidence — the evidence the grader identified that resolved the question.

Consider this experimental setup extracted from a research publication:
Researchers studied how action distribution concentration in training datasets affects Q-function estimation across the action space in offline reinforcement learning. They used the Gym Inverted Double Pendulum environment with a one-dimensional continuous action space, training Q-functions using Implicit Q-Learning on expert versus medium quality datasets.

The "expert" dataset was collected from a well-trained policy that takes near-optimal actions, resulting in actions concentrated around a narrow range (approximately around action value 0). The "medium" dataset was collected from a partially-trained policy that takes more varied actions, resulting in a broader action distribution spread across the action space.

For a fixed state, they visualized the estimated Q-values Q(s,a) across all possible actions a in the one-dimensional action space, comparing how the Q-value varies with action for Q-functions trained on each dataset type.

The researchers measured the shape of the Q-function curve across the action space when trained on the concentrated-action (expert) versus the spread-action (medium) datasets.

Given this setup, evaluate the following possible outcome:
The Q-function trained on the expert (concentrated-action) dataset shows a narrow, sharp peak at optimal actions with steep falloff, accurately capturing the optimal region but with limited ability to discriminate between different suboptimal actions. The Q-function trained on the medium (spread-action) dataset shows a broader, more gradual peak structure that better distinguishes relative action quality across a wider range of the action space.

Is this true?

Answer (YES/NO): NO